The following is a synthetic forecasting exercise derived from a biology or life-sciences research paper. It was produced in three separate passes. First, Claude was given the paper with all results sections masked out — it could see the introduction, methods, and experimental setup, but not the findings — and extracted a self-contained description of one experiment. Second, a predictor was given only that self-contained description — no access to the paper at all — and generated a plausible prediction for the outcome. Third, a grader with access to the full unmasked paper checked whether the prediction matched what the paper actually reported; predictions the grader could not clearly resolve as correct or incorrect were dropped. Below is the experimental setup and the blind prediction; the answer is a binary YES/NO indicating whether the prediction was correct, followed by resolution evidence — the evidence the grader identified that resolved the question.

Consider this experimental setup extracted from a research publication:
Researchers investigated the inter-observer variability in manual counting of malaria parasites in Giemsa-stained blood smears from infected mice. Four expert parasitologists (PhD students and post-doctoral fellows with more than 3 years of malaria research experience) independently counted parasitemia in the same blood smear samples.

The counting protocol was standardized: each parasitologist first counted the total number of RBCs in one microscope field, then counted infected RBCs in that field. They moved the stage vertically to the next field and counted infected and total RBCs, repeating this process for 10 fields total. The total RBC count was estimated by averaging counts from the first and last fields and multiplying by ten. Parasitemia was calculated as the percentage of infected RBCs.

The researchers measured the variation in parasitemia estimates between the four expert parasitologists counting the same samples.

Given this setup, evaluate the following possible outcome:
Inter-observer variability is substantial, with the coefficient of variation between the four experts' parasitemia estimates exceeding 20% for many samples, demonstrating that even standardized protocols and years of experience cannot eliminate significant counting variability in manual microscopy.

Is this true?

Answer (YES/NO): YES